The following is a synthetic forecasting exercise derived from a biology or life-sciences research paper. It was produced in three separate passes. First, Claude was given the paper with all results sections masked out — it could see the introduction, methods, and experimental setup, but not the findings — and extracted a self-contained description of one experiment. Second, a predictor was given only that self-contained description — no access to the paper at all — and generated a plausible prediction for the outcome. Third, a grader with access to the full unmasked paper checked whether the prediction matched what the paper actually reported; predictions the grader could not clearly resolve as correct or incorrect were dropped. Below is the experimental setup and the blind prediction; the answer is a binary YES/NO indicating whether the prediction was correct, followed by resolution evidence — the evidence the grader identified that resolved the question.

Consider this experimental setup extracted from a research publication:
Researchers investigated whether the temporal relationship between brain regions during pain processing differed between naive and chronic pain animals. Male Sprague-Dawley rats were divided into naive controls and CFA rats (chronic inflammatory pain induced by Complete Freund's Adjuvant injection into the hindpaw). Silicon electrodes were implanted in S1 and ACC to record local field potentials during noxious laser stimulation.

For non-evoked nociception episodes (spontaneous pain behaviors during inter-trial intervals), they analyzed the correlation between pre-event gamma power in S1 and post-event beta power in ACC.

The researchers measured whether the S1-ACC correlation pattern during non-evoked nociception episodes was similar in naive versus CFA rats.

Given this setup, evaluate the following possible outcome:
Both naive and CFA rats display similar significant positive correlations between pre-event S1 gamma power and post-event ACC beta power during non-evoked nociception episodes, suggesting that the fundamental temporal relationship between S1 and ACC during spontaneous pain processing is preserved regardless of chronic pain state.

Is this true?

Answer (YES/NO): YES